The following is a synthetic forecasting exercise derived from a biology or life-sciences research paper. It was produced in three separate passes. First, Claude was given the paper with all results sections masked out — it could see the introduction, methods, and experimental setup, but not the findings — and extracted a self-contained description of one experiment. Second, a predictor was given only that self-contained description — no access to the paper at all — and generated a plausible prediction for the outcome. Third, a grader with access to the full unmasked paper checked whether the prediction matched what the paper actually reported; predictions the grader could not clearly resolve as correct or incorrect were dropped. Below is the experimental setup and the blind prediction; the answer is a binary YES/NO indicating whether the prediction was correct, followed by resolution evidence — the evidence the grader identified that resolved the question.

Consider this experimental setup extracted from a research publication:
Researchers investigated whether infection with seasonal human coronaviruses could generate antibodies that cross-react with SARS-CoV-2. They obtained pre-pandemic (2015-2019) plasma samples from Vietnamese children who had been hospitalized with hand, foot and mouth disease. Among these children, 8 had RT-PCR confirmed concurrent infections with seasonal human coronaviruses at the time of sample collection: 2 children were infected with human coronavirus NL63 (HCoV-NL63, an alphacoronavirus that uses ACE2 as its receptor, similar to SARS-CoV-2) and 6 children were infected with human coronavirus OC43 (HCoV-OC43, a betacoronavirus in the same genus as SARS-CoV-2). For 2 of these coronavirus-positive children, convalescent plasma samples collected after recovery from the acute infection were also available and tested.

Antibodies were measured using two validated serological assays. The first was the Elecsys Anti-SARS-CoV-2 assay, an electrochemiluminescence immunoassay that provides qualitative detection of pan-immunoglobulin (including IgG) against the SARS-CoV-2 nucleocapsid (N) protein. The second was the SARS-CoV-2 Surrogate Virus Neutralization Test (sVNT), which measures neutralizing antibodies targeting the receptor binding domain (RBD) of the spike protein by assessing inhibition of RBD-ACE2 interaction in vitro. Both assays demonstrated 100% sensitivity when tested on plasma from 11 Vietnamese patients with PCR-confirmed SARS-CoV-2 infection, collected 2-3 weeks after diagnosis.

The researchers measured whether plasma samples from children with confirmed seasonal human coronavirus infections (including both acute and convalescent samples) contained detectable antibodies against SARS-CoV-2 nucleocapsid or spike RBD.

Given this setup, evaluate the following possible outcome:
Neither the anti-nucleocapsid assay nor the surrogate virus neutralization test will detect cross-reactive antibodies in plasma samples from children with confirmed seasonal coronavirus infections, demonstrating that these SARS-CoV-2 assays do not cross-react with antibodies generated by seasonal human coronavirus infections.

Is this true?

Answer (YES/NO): YES